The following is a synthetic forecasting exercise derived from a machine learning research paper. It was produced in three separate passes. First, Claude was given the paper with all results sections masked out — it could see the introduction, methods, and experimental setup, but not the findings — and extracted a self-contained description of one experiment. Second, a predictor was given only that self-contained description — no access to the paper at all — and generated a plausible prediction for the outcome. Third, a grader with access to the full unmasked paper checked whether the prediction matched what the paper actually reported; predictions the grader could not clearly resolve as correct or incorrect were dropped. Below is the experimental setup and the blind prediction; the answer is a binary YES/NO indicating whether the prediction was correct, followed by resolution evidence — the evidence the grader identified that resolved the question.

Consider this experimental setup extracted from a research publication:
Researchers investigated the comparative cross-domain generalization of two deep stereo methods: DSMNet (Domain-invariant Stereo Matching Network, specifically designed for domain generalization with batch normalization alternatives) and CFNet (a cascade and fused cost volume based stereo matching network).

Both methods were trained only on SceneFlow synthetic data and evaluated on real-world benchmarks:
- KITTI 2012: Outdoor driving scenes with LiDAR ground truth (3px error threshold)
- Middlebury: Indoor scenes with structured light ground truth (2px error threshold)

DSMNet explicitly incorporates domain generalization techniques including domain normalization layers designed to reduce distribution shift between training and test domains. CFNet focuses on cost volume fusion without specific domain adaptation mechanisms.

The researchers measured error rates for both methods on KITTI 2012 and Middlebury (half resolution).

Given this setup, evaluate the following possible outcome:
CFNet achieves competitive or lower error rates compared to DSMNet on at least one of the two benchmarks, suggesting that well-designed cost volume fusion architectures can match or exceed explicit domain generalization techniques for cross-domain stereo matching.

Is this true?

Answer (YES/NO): YES